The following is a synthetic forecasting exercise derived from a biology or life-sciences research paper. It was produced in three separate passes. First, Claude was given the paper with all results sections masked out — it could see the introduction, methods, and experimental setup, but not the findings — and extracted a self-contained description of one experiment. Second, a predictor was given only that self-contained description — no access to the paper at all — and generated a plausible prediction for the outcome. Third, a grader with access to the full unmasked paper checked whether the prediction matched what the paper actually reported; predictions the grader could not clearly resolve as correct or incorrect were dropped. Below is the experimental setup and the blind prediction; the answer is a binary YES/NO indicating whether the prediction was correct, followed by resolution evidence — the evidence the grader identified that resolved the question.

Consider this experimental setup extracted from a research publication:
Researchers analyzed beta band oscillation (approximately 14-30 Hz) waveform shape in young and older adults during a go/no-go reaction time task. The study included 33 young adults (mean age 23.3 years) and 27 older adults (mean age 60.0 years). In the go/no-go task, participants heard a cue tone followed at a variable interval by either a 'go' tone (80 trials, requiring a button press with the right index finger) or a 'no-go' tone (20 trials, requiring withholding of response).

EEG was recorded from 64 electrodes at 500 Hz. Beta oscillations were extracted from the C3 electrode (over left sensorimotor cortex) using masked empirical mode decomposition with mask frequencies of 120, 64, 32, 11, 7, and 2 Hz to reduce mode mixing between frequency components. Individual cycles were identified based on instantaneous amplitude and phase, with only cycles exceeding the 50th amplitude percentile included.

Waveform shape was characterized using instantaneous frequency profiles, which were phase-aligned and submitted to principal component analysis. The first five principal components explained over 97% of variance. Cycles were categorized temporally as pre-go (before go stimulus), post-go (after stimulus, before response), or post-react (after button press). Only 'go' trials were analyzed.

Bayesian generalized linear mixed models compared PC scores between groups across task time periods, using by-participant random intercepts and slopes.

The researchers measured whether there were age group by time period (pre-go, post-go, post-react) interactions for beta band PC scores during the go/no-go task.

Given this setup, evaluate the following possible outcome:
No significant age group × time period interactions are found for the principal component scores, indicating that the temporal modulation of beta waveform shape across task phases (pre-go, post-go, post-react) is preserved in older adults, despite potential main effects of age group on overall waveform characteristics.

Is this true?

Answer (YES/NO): YES